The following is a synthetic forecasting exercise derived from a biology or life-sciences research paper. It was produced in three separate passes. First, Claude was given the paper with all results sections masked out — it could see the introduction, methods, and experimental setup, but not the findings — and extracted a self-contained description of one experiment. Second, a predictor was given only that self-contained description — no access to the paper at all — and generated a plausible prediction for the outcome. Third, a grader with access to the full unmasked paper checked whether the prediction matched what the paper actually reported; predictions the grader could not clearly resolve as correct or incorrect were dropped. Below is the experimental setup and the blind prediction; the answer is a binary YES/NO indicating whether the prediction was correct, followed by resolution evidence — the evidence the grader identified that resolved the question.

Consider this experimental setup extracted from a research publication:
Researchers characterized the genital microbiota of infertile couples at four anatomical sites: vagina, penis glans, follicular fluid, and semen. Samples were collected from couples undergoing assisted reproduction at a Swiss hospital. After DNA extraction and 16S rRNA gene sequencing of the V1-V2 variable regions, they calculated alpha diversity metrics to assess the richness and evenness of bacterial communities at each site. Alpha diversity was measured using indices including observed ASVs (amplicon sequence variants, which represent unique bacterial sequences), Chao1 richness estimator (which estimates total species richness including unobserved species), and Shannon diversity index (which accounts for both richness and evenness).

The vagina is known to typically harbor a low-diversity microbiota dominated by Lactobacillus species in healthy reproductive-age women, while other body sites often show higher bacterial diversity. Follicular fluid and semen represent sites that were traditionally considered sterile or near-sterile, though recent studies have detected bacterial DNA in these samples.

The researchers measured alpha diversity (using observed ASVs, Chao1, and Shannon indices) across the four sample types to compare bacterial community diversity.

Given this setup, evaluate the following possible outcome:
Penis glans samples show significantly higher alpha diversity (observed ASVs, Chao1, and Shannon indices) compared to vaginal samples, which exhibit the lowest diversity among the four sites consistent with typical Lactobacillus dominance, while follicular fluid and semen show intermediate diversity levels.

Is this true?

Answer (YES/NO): NO